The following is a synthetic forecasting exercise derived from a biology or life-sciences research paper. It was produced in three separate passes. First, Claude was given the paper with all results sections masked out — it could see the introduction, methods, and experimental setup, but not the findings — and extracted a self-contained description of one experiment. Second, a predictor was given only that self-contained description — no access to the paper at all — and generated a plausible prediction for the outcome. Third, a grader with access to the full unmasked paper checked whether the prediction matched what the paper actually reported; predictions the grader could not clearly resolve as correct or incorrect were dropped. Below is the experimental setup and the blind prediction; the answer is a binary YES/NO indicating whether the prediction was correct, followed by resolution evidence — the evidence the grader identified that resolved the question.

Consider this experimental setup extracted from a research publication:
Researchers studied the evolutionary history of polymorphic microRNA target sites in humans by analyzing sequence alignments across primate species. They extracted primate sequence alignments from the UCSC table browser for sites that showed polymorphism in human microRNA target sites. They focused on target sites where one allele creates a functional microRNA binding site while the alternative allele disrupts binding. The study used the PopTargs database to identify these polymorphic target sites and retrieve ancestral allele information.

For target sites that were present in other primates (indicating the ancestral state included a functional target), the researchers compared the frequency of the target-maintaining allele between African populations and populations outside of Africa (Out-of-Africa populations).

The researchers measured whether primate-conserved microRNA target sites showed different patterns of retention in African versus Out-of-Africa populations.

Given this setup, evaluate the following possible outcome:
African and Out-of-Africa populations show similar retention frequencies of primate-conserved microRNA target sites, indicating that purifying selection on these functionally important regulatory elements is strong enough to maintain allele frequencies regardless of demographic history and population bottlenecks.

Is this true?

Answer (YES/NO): NO